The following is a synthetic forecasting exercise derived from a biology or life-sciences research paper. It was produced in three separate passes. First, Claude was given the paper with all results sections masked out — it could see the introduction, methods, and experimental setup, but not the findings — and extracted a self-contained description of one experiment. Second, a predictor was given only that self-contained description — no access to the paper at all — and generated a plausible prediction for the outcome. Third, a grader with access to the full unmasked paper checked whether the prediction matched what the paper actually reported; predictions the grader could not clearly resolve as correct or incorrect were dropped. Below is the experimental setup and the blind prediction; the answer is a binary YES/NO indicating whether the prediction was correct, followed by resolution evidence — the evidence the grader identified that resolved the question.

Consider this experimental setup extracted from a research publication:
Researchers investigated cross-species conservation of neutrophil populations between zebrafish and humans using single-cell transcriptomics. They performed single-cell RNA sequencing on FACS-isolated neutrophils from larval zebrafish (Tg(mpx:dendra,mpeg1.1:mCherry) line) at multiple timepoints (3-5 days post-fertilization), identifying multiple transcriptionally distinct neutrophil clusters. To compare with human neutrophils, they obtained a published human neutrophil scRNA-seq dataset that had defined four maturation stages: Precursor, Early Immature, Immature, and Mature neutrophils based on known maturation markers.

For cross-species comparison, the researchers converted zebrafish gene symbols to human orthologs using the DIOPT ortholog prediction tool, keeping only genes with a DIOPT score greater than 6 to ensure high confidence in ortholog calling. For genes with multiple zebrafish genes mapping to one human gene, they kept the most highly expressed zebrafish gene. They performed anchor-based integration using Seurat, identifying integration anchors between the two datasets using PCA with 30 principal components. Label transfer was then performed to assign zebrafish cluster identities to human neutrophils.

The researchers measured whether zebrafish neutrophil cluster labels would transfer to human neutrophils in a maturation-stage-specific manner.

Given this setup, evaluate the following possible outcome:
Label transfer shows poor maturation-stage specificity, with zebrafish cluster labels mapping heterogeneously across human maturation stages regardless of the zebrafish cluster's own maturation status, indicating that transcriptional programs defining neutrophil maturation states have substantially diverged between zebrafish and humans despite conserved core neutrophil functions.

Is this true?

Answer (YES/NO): NO